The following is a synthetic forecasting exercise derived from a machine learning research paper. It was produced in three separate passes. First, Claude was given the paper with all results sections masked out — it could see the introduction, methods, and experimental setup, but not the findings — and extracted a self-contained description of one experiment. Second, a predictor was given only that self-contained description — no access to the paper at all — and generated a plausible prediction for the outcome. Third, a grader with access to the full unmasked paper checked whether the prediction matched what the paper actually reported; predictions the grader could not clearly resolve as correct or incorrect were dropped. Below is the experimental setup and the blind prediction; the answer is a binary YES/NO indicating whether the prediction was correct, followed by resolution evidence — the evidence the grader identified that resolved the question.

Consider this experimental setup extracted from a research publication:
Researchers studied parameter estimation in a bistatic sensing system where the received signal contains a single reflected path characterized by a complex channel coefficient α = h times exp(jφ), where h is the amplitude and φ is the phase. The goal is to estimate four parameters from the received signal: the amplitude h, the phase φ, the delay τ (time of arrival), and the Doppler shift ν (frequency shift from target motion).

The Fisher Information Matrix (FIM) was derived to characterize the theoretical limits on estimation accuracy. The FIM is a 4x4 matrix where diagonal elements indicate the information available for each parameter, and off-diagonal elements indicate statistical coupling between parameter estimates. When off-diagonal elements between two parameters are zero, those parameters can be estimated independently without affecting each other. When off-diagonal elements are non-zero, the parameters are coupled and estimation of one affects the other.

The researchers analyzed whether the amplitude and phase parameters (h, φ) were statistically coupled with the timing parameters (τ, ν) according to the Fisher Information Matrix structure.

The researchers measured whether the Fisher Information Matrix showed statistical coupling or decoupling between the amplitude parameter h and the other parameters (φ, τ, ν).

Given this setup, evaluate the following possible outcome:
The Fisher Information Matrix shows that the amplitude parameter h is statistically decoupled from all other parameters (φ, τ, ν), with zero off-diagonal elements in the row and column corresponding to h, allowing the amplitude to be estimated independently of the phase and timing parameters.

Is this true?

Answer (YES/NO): YES